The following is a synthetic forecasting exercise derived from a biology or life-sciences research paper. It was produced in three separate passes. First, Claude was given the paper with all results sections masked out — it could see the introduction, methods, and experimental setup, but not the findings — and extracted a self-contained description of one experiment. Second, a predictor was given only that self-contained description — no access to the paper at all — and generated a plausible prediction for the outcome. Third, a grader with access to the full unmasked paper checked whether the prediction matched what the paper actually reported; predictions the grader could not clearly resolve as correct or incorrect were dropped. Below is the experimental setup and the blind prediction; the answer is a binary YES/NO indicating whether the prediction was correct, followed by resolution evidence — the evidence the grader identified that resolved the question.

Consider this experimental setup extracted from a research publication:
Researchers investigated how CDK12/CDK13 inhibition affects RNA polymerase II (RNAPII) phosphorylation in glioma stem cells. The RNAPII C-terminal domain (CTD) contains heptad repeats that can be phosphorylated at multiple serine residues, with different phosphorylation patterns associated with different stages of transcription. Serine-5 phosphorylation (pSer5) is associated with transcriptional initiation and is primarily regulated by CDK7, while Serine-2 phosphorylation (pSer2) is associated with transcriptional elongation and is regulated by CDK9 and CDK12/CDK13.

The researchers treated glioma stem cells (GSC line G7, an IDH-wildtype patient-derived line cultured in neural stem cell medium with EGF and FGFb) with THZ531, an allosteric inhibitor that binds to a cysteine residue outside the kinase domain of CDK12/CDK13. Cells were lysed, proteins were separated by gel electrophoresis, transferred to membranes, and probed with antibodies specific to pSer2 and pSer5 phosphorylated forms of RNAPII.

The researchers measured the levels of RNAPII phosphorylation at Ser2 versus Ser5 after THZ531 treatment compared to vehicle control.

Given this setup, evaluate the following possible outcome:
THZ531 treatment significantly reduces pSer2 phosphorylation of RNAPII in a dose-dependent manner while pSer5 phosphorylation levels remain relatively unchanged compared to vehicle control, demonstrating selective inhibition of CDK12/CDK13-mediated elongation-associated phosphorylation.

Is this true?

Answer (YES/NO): NO